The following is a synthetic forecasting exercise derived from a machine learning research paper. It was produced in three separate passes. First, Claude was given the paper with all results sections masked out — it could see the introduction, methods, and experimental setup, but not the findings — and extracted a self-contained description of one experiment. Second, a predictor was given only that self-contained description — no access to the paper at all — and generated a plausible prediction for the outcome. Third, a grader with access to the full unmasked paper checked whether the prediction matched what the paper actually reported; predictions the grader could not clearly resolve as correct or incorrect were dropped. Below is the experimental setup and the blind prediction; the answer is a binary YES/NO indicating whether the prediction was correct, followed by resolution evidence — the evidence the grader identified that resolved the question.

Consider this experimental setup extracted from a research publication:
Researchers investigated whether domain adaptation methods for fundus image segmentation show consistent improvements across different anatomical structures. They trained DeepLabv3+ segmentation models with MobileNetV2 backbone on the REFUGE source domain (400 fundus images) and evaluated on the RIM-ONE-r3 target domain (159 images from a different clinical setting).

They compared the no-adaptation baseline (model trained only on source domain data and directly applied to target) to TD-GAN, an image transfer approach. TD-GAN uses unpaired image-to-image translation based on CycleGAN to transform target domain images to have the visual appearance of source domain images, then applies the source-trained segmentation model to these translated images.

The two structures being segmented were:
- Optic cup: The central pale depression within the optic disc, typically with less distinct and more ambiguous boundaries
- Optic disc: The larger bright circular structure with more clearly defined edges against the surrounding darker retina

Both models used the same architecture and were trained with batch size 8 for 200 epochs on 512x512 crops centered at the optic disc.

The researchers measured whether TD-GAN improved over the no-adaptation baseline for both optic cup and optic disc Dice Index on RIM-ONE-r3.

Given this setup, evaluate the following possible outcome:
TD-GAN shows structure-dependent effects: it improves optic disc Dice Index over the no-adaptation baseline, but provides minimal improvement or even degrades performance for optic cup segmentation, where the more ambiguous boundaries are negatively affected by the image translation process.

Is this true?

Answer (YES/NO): YES